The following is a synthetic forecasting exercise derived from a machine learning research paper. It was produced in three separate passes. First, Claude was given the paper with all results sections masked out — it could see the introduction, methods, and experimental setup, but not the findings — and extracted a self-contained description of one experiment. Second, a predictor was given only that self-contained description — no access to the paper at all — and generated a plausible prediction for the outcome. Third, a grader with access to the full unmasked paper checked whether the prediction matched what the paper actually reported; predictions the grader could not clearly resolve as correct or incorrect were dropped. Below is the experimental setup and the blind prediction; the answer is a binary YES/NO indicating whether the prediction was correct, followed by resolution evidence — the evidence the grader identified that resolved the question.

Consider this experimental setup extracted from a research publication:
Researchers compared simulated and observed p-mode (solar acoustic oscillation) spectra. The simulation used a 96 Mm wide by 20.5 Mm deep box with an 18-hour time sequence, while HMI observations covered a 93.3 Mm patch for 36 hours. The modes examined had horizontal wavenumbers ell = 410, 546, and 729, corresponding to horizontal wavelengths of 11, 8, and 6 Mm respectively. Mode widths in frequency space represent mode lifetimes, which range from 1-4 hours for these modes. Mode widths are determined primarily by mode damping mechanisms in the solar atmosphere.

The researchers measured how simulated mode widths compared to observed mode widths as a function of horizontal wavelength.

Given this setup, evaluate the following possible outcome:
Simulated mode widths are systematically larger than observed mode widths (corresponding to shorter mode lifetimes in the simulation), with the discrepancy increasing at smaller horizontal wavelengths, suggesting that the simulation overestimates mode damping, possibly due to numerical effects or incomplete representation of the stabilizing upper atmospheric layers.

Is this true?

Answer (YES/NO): NO